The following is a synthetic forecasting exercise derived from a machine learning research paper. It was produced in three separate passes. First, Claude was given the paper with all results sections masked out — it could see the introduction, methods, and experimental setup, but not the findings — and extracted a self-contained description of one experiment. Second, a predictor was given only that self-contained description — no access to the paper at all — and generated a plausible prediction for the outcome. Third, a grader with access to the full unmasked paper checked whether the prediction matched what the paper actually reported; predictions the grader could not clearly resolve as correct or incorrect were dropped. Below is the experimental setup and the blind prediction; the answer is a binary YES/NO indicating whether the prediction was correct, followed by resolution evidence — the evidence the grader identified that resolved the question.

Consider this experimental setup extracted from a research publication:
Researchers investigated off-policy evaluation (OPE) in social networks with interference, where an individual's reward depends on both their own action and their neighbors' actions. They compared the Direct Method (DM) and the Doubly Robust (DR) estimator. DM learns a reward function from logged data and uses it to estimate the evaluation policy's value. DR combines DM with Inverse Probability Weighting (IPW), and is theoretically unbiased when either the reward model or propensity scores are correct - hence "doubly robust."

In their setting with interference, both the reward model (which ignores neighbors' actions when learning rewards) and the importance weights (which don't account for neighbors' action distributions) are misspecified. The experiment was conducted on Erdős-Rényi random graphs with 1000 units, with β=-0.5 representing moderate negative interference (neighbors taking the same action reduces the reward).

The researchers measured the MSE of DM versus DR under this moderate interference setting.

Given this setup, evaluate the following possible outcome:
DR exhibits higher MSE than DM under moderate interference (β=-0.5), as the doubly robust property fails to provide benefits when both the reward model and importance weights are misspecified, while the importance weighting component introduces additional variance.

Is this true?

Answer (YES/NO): NO